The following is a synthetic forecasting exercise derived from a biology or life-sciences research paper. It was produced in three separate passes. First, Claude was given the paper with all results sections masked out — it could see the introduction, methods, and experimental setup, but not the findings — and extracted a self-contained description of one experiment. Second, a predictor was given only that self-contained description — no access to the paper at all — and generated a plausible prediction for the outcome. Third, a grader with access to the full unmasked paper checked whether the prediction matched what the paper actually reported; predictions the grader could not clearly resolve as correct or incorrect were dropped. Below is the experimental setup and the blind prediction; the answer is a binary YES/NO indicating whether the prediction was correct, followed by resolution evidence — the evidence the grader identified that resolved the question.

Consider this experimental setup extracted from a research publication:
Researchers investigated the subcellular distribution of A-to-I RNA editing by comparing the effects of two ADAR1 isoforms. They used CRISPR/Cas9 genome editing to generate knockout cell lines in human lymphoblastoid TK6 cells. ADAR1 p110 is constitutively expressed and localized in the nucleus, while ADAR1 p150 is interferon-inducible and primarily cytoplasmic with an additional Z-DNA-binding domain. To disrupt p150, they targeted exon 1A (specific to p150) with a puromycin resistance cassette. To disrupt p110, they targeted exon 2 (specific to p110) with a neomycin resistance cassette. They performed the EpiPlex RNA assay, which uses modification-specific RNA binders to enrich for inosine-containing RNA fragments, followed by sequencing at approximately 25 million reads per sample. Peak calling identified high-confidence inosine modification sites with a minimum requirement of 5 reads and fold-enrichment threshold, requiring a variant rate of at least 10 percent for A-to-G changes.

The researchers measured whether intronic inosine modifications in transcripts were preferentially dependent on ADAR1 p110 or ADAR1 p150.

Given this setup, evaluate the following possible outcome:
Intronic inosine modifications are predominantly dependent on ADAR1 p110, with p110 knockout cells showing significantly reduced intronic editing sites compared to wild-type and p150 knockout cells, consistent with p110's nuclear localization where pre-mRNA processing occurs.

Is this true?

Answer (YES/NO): NO